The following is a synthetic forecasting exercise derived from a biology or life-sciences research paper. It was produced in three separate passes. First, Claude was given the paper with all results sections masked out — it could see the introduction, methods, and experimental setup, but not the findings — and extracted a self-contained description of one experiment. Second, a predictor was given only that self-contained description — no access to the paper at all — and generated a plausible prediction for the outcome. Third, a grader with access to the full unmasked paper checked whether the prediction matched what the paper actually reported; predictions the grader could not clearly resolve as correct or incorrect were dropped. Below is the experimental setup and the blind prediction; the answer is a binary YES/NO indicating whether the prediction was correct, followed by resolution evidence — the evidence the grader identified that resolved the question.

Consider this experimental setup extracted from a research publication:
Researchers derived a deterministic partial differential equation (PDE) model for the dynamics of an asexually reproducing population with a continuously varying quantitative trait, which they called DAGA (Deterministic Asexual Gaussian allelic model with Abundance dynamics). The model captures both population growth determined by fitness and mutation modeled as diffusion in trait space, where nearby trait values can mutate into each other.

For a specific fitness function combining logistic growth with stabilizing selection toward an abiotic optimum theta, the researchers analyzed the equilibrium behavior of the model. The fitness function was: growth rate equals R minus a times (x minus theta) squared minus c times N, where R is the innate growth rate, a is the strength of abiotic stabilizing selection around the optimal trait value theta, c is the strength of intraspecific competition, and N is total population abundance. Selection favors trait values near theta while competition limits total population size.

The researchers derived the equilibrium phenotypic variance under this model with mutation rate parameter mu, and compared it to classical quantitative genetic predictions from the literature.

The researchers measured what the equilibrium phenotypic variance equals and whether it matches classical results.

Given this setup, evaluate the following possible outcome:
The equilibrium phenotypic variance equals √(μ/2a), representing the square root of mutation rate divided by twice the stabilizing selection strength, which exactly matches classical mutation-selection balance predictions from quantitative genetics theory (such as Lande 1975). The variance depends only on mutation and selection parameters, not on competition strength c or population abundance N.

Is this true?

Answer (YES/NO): YES